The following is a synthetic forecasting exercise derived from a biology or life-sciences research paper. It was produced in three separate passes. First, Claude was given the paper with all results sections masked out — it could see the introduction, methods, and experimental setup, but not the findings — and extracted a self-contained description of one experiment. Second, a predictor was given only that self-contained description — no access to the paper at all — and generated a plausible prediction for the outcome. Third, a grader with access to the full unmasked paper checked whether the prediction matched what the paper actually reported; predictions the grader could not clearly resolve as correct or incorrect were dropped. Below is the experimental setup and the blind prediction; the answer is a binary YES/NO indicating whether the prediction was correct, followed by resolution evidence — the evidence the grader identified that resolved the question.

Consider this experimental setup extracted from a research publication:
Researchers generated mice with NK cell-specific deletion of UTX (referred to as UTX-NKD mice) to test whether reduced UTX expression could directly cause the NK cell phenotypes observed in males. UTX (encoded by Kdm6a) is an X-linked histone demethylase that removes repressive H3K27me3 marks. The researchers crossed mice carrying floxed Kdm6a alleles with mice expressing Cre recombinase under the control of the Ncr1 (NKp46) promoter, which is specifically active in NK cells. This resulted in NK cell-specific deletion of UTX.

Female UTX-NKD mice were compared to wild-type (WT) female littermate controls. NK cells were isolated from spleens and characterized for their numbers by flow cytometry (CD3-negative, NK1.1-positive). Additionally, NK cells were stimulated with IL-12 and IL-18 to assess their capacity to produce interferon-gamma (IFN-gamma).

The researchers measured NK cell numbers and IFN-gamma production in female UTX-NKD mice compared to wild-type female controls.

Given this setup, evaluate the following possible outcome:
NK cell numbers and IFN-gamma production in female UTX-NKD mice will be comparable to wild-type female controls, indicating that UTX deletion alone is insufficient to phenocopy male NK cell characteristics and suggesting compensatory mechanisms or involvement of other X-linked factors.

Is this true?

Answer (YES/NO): NO